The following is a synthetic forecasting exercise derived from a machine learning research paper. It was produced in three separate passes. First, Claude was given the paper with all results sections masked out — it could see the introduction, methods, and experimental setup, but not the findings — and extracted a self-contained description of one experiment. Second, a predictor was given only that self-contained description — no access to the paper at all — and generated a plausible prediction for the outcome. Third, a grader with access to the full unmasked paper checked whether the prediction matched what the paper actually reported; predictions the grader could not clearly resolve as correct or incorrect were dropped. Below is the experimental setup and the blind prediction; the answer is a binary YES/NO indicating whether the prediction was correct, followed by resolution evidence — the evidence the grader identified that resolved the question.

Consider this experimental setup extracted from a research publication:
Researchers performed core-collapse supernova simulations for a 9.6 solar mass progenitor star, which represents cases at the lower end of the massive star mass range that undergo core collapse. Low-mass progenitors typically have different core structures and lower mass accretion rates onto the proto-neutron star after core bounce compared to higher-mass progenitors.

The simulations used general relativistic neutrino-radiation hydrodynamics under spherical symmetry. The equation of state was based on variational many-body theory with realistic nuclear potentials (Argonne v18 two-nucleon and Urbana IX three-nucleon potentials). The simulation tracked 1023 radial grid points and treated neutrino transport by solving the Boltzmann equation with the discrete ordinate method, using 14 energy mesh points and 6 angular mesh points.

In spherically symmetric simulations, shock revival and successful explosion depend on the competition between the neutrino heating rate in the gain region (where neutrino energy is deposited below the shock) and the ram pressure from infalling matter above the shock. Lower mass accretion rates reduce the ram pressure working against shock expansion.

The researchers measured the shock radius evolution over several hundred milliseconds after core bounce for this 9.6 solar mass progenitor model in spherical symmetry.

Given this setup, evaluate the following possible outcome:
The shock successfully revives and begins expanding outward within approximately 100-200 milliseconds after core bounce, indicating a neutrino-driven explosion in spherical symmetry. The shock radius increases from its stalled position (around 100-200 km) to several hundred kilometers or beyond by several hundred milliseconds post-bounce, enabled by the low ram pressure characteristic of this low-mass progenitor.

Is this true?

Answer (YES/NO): YES